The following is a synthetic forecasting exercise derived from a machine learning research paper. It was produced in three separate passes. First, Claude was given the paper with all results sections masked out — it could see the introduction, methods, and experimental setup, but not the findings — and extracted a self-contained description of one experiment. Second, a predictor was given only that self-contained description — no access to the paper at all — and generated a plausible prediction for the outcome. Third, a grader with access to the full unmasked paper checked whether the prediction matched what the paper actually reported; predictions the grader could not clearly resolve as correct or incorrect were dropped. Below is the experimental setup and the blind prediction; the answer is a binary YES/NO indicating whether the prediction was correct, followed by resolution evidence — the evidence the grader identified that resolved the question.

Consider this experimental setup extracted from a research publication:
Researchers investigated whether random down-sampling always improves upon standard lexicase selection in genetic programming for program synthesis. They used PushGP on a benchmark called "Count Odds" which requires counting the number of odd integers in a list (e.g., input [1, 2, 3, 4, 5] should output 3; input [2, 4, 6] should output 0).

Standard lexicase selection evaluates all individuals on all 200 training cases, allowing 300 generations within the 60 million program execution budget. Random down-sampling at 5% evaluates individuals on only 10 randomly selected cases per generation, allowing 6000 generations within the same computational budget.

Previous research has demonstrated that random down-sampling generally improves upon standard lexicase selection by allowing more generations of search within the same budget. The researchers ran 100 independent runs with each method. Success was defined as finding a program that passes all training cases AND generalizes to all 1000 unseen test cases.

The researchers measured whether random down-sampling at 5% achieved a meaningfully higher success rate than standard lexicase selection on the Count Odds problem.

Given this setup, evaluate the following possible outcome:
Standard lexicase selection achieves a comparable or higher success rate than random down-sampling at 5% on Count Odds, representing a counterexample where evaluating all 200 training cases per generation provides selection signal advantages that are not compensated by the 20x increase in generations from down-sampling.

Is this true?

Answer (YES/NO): YES